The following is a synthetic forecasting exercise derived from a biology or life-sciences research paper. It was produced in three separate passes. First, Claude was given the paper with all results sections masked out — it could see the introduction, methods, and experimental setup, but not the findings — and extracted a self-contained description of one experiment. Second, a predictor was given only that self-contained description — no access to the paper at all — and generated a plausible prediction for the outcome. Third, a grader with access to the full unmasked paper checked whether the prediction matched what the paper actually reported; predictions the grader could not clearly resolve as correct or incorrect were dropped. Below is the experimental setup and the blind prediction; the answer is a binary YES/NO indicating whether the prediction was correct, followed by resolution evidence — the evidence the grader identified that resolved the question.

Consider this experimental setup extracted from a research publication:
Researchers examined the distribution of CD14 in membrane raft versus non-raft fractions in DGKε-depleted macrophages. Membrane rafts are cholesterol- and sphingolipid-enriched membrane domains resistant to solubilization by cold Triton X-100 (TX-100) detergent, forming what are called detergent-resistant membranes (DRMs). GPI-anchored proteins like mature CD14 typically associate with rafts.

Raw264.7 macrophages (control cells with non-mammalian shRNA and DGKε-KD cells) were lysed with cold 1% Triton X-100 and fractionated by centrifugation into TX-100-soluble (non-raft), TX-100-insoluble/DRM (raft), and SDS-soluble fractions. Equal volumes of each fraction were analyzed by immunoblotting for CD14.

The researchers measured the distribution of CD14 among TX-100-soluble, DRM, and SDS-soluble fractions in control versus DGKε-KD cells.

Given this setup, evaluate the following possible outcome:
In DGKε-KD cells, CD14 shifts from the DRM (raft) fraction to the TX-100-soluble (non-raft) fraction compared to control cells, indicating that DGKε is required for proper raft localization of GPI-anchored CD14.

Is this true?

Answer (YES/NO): NO